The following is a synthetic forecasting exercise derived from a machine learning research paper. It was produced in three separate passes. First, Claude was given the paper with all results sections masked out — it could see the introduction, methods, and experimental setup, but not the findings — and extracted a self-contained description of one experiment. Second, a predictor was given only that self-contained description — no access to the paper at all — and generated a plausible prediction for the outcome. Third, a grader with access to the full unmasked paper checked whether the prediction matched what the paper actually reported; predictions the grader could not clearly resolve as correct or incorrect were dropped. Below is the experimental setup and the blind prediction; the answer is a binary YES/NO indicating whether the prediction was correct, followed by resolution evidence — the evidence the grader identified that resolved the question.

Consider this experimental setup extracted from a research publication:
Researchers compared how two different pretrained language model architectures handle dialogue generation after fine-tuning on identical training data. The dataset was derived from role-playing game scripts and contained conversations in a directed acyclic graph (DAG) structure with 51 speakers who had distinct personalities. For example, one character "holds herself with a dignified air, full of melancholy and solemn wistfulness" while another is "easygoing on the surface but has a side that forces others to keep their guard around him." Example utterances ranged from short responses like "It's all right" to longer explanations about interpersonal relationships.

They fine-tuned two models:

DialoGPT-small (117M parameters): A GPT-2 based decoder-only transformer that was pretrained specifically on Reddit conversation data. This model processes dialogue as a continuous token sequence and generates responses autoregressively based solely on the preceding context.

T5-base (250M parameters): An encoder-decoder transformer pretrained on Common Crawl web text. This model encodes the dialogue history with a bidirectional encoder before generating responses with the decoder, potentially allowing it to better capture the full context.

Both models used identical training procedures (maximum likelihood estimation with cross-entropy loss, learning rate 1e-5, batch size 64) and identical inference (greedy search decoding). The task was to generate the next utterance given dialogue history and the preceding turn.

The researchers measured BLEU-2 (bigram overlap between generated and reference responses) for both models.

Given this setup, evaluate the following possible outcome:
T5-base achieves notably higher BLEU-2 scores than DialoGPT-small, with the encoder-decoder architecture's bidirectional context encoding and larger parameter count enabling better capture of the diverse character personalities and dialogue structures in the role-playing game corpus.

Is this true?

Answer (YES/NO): NO